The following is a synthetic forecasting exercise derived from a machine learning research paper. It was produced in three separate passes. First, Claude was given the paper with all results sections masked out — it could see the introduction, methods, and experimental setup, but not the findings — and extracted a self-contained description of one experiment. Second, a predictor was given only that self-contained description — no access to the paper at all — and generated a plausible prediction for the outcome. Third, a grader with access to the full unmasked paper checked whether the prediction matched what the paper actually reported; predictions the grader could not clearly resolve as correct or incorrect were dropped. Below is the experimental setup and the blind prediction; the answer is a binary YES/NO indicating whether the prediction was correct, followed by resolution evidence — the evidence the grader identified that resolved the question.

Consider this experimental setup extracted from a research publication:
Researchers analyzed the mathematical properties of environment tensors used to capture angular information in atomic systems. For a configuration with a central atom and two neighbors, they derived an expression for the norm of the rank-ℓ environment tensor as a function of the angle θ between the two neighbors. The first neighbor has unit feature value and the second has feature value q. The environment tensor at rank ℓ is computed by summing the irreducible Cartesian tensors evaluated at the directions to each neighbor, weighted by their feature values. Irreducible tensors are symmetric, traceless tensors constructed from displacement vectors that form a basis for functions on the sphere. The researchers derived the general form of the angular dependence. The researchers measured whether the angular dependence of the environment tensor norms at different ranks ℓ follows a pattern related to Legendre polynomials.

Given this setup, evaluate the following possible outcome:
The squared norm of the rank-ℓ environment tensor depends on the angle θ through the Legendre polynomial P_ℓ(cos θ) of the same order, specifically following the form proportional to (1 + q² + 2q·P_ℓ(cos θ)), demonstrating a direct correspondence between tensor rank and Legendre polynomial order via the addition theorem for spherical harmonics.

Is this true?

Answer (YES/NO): YES